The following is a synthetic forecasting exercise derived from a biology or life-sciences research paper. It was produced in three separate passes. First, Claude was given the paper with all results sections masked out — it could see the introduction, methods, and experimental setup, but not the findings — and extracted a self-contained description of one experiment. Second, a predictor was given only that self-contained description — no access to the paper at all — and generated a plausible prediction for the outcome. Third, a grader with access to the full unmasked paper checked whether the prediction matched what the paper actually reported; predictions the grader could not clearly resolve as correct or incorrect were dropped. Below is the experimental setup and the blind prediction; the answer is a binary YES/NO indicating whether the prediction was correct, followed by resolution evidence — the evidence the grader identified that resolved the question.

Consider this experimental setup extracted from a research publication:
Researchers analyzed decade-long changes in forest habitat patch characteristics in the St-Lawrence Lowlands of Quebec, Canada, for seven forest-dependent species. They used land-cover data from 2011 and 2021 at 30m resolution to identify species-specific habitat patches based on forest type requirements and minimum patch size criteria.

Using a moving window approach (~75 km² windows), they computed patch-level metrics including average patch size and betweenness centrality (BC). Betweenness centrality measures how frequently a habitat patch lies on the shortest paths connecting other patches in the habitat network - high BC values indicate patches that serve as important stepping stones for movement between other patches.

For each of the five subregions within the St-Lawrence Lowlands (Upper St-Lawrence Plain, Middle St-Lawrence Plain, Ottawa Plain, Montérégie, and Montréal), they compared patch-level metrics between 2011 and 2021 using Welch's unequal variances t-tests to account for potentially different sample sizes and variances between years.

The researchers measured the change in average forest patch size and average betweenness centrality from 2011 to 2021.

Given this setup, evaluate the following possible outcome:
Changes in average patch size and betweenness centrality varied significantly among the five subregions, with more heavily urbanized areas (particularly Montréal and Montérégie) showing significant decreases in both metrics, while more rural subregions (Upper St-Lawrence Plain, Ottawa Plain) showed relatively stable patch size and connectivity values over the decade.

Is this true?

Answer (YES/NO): NO